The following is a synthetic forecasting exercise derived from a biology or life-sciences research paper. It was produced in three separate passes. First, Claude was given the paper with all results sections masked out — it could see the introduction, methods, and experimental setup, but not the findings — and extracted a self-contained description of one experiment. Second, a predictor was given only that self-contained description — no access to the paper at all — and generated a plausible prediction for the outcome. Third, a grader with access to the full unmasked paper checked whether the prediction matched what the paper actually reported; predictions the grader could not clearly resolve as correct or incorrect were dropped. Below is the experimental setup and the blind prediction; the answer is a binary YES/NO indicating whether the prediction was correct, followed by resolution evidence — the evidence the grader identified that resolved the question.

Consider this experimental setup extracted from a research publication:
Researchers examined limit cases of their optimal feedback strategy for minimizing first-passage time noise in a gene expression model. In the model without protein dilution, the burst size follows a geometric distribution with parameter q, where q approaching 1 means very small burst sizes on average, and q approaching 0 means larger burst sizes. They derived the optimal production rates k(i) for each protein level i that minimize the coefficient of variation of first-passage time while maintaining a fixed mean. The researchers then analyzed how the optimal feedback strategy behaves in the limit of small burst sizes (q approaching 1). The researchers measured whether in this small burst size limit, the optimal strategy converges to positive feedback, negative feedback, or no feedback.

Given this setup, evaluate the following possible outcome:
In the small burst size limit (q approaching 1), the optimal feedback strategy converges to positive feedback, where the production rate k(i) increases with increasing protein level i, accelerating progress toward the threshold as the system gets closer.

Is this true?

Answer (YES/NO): NO